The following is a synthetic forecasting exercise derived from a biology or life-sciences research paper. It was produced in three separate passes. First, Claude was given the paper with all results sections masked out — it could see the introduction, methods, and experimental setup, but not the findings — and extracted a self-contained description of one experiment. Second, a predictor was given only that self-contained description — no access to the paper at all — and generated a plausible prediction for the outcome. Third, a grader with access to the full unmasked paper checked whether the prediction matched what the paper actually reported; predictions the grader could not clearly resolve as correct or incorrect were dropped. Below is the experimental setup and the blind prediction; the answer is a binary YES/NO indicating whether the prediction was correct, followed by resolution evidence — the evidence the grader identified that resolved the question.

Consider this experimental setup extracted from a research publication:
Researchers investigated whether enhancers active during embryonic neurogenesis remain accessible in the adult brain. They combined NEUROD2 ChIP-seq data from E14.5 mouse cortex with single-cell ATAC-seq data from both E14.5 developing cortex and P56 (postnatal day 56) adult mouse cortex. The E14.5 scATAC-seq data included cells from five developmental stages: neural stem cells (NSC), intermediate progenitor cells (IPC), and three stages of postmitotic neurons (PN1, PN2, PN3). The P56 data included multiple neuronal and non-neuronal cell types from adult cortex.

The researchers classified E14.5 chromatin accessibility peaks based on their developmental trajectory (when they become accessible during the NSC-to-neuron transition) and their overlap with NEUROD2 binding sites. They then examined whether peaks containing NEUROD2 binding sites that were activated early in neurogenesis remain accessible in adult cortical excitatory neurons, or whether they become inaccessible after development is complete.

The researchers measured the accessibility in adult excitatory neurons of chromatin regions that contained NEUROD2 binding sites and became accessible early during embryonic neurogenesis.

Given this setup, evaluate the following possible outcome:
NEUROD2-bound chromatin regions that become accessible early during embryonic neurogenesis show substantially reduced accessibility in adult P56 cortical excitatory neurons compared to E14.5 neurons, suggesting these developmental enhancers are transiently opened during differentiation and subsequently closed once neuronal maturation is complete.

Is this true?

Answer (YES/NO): NO